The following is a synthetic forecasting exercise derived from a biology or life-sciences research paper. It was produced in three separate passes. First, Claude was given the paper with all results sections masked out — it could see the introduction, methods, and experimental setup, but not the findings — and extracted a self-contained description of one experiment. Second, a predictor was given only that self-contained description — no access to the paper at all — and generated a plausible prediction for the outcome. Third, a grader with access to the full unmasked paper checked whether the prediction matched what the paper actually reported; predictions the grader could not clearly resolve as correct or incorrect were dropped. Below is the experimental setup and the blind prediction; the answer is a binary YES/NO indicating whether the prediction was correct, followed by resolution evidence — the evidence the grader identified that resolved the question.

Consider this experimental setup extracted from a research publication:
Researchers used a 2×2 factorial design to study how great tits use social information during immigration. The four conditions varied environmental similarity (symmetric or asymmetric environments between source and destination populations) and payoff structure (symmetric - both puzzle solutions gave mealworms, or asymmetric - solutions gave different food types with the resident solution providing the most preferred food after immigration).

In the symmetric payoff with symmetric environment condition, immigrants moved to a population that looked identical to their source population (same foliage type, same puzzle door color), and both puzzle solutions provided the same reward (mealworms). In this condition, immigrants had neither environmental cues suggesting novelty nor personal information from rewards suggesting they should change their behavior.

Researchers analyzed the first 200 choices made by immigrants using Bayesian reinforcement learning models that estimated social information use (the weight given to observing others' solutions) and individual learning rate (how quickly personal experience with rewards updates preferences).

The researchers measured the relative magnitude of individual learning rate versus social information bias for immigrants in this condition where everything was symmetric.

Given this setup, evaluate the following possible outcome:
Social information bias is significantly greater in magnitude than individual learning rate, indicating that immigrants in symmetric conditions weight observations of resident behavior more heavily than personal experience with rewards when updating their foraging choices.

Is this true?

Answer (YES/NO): NO